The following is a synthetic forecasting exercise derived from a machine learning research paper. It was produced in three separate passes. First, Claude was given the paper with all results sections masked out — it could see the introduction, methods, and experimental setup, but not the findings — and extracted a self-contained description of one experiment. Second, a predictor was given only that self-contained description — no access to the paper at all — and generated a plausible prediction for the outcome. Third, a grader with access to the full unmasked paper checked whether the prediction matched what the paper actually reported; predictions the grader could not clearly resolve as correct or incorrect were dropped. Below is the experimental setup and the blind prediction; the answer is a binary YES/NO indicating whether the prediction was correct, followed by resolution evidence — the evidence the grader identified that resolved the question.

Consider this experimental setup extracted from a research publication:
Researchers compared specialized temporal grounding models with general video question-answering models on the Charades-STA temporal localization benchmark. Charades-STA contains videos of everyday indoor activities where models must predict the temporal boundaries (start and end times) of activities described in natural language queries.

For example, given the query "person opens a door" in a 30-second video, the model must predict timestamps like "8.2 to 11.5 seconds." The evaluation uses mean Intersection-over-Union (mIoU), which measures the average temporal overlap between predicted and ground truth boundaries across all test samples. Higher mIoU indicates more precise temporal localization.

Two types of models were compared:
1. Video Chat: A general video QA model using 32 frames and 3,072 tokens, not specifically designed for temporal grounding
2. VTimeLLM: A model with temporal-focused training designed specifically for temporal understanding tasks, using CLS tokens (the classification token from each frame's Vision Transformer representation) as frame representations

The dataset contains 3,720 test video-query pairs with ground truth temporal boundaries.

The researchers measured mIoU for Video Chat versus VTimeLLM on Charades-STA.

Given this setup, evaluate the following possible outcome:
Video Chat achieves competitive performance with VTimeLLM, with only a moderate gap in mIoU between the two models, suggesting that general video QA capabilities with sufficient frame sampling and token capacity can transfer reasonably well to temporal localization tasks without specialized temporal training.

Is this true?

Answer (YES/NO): NO